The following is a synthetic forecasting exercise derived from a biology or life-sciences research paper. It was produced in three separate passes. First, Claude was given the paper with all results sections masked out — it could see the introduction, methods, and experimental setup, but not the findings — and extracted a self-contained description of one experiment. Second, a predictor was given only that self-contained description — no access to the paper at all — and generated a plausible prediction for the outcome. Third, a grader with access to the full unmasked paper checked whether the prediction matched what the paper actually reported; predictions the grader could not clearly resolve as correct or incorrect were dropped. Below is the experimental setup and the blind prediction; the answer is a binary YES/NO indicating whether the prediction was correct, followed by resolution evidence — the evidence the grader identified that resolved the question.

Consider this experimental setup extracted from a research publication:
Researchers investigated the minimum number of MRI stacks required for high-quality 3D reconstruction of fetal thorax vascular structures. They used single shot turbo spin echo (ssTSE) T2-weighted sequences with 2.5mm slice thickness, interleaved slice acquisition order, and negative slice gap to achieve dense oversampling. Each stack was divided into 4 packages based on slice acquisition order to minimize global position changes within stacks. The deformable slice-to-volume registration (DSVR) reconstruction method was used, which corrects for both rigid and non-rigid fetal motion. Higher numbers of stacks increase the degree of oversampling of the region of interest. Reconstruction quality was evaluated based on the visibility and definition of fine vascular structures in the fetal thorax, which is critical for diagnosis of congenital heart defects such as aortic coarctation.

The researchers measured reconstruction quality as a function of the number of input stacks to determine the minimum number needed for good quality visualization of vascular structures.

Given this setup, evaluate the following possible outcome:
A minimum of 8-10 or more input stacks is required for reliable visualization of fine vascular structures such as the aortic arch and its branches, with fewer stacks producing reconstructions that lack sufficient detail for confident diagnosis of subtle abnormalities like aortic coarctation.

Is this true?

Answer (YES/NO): NO